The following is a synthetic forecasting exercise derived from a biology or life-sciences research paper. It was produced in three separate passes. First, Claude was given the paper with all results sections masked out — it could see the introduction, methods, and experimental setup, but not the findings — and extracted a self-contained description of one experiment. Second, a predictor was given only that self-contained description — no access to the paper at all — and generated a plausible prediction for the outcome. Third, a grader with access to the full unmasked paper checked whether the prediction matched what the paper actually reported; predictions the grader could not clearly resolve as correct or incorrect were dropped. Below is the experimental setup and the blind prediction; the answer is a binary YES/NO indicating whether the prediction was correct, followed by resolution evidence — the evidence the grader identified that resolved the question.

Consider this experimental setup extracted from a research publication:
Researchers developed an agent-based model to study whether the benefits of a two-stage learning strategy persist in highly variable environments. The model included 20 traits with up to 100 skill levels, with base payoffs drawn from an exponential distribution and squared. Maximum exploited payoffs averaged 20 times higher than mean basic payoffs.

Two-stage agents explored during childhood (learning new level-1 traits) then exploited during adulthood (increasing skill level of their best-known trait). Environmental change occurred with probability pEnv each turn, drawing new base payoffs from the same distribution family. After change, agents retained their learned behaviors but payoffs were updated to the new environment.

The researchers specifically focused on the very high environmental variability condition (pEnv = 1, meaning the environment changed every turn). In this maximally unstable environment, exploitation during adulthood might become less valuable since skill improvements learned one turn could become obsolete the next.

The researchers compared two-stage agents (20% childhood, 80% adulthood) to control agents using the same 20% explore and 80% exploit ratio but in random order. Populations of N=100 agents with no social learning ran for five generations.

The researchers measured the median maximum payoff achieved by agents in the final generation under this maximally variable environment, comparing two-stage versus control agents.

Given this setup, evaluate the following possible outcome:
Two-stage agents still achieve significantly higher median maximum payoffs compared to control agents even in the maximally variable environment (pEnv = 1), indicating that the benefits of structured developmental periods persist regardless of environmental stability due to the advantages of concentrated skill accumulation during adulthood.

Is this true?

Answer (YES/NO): NO